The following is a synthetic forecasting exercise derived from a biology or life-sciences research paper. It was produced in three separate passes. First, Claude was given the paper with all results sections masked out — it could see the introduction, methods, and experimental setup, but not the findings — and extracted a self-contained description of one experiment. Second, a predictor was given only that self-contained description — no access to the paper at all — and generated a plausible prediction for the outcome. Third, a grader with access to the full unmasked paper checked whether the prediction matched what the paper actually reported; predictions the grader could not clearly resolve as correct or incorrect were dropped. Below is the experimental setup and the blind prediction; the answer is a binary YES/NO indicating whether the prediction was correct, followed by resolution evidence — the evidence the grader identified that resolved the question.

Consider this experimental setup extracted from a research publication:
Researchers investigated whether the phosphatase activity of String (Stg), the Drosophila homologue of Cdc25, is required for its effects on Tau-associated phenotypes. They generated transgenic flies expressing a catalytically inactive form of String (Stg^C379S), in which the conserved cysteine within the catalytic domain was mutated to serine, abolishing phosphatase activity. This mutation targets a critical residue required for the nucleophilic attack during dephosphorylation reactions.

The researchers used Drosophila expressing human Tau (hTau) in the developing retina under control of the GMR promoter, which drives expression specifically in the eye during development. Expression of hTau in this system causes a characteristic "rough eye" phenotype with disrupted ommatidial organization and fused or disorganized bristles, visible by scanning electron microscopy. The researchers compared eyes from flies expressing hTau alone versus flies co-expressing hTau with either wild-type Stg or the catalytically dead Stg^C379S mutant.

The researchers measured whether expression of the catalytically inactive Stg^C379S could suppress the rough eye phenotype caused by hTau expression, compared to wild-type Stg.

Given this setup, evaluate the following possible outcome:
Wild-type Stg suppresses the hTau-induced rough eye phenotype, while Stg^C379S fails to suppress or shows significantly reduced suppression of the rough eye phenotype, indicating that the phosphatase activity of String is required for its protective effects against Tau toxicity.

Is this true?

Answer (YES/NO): YES